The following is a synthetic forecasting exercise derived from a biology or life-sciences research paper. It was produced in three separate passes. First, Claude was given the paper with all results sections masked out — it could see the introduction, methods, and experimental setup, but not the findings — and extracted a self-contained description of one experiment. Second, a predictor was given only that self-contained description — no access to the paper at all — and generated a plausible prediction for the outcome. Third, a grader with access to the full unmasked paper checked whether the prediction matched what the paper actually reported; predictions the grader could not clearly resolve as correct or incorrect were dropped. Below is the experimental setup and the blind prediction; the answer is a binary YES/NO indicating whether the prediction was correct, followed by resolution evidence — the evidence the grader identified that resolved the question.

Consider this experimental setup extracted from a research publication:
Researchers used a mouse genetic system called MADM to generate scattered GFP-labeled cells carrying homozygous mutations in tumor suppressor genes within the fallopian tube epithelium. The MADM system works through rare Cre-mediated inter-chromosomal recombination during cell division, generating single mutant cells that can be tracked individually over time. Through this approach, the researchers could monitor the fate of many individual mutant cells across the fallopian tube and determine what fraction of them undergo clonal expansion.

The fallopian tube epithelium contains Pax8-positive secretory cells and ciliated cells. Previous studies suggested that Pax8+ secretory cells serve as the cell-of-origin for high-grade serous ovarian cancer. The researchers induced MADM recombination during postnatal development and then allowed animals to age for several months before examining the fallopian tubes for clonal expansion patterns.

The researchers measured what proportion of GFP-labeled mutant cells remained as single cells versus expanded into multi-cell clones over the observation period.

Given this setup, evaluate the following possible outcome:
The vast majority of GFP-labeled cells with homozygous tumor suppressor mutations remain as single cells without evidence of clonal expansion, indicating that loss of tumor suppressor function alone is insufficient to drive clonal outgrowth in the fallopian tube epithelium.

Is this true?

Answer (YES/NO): NO